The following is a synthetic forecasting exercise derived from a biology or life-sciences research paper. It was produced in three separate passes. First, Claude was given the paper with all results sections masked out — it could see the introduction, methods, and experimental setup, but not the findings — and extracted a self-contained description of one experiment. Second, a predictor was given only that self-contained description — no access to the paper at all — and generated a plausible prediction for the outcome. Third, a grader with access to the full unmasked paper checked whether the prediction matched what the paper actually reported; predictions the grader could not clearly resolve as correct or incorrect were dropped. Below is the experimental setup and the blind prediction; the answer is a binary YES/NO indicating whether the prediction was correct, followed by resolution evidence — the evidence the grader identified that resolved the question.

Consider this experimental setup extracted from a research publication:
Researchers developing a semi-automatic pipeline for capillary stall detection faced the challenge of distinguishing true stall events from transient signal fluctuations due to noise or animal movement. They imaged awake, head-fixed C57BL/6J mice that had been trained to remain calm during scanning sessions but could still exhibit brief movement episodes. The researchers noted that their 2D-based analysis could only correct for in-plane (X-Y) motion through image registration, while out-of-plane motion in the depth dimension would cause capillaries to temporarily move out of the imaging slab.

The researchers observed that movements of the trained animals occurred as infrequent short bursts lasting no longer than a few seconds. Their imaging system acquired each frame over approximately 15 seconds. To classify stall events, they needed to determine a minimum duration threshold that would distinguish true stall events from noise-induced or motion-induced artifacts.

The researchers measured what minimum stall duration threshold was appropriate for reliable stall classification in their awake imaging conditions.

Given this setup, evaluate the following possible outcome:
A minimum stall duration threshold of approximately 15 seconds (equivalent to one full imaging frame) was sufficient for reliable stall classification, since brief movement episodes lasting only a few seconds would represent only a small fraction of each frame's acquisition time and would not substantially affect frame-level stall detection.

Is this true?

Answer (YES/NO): NO